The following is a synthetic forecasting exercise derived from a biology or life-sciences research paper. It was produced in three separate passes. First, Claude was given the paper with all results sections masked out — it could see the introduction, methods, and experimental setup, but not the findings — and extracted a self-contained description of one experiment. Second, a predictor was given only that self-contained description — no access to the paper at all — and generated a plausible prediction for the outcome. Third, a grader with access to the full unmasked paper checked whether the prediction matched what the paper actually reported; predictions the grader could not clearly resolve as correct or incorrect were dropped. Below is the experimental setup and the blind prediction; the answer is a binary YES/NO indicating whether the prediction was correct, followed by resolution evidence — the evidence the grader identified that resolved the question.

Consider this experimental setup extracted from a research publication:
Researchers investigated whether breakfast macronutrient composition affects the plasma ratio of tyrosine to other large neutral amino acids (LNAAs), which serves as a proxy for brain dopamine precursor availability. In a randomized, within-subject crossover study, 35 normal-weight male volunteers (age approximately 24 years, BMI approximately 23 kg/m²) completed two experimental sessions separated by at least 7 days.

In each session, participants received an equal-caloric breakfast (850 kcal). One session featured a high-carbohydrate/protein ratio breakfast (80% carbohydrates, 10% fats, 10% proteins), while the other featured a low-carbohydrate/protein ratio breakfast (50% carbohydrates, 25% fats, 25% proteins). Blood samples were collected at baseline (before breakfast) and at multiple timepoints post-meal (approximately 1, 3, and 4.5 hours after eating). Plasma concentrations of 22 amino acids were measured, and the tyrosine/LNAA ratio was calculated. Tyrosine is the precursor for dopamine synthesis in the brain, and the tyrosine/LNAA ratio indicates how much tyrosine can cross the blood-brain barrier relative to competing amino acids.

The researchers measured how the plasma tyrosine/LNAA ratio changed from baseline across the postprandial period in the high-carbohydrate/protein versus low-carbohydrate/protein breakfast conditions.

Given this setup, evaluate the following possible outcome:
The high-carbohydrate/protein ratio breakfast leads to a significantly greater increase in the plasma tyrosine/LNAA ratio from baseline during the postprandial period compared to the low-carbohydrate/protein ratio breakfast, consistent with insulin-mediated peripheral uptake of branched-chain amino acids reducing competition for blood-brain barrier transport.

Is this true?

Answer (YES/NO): NO